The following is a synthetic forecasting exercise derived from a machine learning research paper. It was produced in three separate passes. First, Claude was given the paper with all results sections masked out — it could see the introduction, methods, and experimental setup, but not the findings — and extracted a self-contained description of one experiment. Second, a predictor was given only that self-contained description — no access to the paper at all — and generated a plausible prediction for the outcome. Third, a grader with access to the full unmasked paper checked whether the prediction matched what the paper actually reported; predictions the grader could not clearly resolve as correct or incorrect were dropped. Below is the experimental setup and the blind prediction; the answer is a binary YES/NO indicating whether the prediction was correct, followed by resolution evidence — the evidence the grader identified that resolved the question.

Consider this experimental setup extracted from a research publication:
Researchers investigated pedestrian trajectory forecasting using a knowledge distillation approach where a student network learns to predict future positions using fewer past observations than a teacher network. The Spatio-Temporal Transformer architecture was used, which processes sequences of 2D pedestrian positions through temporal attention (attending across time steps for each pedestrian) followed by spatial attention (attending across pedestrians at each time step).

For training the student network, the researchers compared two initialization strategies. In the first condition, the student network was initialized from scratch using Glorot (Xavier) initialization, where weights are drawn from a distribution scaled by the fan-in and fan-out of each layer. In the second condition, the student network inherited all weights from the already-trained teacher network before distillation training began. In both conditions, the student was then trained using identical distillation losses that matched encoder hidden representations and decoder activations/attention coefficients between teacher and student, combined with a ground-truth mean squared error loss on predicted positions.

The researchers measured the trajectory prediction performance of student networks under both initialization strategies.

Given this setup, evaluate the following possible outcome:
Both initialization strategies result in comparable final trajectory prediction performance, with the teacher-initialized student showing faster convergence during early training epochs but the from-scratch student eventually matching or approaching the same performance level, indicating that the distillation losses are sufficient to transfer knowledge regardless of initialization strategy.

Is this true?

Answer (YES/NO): NO